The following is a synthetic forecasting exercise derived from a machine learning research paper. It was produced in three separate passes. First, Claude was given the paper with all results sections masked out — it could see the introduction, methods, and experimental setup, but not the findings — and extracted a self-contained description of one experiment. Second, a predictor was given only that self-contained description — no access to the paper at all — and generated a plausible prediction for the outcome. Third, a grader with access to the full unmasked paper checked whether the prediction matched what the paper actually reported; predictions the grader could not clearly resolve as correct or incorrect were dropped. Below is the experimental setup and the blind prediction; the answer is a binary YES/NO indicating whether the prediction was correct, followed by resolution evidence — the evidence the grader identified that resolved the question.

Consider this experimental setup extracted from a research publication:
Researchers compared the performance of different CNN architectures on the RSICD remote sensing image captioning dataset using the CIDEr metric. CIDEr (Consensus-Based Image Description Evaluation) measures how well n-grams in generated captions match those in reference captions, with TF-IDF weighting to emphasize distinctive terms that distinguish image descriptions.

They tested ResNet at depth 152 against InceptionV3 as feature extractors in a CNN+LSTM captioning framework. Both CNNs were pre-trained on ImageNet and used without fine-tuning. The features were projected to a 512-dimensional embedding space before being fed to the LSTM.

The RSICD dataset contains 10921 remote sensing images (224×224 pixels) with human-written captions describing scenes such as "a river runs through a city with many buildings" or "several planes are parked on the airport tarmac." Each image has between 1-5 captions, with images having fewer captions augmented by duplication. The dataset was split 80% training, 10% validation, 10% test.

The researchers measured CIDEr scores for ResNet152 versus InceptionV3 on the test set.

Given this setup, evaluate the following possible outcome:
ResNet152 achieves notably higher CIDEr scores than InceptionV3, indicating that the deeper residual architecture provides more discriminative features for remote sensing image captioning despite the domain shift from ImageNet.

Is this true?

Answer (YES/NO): YES